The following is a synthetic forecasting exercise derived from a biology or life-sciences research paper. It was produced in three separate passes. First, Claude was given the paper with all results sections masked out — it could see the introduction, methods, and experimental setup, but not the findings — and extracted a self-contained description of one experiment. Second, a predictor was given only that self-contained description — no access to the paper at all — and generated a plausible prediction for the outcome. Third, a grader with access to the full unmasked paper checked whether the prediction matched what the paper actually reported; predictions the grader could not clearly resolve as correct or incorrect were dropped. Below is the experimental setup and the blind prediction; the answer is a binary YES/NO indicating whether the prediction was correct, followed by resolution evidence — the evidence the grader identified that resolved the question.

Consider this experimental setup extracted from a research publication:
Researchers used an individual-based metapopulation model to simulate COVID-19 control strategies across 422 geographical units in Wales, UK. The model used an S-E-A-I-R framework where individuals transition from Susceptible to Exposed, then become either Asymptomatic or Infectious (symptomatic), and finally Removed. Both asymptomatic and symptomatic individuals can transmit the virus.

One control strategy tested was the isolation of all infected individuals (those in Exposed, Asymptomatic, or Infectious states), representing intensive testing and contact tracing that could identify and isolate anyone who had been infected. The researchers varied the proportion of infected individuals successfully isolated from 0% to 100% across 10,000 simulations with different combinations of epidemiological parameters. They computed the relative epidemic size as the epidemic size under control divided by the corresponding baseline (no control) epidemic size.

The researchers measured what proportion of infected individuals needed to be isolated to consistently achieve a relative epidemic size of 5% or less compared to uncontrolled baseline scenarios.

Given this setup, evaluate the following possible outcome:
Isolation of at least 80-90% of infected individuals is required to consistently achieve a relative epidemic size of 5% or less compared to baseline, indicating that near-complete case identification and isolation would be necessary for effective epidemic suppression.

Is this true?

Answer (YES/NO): NO